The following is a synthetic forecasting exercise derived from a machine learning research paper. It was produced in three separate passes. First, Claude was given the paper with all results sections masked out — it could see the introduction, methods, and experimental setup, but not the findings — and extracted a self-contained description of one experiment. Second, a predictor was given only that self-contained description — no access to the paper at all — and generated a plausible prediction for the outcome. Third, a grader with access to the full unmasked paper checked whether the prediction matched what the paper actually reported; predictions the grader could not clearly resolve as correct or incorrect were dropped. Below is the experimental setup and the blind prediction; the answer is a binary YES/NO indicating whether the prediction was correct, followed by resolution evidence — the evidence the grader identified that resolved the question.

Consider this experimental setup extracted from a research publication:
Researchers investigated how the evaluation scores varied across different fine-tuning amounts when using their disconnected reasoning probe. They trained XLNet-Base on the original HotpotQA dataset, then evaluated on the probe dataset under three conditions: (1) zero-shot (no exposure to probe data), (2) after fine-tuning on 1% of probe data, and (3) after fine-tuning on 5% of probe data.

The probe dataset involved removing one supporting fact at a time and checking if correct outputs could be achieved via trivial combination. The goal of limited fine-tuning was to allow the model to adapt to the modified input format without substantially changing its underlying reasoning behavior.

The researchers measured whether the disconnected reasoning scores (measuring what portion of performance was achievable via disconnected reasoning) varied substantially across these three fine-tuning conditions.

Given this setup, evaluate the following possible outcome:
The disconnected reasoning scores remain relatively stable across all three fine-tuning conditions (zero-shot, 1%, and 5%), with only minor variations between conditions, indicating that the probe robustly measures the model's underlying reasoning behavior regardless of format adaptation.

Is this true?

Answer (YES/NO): YES